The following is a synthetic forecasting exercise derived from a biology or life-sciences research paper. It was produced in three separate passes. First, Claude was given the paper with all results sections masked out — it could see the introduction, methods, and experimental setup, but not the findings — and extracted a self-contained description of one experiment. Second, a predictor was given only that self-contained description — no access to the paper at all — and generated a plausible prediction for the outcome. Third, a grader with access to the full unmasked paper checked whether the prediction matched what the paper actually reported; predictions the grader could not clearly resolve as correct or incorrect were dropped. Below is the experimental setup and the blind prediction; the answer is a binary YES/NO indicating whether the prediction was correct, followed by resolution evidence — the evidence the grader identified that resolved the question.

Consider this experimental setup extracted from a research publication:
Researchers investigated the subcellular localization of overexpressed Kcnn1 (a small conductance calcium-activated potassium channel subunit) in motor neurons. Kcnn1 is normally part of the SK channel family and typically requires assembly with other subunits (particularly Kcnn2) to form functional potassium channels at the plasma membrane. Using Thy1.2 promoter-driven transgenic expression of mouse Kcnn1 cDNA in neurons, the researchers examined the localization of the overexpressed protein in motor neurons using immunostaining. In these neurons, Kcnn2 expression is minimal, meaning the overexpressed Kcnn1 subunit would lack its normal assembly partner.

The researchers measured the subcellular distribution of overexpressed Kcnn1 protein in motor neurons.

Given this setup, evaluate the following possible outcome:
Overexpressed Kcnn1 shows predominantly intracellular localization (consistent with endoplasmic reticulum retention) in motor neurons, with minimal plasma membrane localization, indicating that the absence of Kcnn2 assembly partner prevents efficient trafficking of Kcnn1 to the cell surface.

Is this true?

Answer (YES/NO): YES